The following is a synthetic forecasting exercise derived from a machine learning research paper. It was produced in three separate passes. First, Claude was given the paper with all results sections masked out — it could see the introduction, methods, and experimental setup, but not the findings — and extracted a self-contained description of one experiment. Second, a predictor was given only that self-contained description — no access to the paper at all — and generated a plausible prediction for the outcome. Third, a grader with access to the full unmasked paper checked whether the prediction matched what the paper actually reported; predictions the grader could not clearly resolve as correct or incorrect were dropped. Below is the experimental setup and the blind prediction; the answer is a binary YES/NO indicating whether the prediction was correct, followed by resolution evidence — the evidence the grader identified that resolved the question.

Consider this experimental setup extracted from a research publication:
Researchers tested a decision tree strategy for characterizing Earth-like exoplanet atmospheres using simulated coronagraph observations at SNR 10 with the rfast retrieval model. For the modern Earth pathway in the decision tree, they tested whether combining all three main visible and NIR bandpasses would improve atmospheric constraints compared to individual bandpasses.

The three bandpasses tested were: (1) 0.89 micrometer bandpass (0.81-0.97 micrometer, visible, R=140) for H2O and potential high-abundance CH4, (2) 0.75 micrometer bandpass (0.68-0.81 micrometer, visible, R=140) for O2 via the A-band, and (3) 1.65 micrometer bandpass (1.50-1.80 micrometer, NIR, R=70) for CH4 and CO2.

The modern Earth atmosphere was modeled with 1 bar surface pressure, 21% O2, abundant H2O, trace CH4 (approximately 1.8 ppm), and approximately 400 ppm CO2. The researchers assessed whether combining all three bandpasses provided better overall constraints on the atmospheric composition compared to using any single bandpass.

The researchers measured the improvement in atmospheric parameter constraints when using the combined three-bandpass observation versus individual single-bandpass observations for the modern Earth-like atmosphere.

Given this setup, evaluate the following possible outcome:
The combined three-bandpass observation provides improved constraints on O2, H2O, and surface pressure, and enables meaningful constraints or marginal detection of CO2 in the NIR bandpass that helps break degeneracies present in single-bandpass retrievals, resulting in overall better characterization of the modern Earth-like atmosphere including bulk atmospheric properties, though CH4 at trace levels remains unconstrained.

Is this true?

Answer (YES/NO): NO